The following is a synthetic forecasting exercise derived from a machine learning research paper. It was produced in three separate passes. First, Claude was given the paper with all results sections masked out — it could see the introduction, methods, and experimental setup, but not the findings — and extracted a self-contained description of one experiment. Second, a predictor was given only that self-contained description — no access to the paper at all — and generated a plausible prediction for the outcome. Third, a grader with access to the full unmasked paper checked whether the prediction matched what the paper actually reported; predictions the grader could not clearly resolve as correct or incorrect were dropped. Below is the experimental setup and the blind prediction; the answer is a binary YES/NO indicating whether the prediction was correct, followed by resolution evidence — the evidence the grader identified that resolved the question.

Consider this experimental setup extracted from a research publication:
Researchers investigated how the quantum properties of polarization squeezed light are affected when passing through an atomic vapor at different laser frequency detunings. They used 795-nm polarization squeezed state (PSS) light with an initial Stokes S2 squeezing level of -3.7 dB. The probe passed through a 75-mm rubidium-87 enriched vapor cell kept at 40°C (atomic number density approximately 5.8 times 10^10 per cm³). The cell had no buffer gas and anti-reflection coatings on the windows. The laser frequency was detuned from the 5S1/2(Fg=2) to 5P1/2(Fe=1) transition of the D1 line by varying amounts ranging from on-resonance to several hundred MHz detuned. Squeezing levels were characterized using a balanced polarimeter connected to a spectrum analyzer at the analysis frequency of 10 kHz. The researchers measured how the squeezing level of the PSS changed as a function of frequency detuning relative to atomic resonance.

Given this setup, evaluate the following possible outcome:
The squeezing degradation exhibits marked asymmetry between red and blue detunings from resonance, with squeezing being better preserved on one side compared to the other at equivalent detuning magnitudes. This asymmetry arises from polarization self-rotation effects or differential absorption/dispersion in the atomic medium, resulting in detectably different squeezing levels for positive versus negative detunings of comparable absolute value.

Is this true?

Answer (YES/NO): NO